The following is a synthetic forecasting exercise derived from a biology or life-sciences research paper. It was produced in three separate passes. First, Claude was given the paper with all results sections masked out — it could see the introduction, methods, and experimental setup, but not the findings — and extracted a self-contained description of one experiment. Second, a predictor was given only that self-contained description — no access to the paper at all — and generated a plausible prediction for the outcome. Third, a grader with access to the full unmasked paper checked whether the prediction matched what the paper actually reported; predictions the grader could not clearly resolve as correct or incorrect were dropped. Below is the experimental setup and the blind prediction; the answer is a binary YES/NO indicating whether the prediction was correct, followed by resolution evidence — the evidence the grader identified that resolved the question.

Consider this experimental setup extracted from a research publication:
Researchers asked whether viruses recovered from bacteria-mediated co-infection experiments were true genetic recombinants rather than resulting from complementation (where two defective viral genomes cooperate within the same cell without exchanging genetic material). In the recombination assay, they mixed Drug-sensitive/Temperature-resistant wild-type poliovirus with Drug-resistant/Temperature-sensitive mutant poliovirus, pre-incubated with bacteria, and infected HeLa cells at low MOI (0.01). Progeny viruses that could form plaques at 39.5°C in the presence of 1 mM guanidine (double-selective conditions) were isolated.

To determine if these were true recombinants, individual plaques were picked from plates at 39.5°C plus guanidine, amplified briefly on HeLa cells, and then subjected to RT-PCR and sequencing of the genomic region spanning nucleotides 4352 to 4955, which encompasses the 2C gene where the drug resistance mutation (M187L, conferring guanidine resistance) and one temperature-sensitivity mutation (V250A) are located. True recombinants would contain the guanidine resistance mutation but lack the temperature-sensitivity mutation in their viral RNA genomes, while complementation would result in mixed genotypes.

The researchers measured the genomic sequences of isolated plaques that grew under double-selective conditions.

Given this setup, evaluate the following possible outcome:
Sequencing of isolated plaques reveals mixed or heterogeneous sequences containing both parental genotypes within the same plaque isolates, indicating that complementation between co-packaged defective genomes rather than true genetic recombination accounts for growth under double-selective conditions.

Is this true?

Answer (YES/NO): NO